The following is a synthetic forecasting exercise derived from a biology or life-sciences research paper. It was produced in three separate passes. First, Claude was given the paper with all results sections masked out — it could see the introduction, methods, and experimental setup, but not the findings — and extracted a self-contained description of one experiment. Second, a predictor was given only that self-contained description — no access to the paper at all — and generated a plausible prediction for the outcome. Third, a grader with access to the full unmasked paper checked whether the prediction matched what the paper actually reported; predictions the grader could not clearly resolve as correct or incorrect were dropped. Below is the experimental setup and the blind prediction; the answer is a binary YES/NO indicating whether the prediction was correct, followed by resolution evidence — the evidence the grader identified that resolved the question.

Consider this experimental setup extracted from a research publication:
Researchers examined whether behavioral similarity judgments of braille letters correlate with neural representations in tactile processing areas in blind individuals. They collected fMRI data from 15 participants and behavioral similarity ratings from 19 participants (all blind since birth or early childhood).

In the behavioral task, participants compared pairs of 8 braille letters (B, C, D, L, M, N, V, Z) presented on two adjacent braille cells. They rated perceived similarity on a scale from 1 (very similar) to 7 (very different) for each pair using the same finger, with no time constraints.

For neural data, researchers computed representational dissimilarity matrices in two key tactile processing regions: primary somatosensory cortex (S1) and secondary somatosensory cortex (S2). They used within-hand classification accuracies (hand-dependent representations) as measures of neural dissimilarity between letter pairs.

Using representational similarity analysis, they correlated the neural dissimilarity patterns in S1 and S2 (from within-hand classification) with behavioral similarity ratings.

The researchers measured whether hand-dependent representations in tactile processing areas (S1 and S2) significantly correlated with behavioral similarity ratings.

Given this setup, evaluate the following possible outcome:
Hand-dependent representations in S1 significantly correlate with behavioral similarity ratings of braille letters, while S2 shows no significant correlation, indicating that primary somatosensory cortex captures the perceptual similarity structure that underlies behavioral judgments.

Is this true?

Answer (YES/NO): NO